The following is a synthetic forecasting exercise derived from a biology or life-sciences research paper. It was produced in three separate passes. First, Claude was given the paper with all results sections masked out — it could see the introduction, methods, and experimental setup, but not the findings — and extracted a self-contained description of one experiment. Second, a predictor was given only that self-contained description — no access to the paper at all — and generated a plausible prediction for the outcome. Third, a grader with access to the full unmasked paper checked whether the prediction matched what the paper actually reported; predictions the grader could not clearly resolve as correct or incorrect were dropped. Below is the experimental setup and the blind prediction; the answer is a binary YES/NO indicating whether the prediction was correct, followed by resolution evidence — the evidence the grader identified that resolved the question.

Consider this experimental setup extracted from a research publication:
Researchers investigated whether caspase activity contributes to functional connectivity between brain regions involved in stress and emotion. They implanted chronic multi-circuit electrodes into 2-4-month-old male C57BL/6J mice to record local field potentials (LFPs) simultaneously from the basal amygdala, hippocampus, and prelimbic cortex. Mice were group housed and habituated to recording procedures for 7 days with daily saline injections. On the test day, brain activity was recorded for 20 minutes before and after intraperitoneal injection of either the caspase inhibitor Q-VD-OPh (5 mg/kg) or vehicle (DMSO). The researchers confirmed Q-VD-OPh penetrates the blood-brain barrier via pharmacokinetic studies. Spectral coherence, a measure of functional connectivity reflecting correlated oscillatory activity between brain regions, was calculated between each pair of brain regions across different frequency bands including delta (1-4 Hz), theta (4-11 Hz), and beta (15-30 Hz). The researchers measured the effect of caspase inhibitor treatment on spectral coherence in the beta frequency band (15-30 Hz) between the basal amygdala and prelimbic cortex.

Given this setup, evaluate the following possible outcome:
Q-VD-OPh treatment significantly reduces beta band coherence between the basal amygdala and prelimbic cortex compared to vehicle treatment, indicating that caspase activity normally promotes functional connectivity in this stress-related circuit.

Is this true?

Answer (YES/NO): YES